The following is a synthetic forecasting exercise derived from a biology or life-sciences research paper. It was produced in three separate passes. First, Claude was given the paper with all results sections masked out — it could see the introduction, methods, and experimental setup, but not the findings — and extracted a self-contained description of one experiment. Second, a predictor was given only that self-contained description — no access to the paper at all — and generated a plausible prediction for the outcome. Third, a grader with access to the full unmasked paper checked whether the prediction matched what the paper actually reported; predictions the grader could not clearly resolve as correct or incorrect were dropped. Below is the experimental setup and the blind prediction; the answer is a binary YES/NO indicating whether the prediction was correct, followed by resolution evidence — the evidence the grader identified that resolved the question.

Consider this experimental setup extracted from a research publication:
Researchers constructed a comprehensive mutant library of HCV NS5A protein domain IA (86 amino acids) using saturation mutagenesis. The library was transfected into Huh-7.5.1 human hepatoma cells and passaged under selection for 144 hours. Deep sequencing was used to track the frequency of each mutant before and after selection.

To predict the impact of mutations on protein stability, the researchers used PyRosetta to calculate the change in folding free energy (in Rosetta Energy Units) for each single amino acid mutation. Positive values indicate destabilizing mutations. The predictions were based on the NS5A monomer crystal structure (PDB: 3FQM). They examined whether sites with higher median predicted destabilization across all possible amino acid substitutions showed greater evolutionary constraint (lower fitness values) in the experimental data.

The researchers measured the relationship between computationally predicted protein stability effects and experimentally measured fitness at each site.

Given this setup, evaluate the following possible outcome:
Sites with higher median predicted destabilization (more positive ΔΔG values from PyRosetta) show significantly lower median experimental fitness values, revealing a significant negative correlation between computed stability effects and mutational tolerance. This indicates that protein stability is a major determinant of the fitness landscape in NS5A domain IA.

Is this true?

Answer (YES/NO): YES